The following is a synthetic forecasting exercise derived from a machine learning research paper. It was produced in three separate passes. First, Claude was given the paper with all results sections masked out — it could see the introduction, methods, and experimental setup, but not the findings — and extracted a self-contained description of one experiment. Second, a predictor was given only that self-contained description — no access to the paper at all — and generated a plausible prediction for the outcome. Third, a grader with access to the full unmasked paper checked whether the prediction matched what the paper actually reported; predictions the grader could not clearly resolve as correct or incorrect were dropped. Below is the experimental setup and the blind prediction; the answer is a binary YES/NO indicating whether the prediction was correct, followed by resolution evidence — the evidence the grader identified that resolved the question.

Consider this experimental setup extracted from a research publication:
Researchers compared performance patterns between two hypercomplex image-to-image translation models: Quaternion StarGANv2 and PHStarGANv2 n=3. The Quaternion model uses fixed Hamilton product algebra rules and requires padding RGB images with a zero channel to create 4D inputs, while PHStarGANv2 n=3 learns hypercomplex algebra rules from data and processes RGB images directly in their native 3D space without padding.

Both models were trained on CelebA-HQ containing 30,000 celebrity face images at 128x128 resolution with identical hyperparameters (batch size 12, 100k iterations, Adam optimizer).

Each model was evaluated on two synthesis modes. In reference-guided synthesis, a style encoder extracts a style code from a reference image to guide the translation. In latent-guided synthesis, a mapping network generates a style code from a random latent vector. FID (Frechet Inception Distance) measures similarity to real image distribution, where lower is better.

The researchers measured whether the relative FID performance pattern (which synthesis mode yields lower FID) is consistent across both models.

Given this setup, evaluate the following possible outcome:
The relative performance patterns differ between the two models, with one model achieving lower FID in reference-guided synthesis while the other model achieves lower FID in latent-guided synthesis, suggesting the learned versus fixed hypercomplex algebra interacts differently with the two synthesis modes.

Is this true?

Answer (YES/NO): YES